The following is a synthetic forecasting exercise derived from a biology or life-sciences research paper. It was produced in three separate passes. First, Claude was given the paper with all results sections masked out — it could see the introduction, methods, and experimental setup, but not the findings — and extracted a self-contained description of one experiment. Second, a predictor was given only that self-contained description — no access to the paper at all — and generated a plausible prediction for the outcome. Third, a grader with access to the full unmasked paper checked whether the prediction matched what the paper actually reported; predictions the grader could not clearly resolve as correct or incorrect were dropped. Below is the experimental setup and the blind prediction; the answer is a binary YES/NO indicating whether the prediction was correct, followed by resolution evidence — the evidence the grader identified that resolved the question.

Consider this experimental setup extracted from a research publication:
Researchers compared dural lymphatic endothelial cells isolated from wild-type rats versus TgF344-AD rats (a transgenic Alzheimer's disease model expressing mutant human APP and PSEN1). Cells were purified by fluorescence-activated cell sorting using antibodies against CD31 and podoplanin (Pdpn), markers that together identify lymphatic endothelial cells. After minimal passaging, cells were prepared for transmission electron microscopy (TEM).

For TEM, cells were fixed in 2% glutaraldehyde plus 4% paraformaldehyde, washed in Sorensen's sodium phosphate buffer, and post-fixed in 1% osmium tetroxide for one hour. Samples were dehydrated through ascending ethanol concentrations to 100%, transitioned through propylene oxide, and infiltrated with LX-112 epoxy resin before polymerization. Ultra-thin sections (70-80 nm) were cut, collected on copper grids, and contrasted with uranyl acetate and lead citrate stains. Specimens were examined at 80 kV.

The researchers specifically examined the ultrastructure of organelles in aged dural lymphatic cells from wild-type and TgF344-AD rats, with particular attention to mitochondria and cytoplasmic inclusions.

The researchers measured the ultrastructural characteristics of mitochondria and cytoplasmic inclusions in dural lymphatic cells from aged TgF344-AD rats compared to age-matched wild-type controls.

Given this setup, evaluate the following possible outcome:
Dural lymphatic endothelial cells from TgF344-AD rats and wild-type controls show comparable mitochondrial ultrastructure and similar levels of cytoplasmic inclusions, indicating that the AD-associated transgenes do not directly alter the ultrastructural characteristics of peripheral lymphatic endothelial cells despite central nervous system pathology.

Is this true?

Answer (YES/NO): NO